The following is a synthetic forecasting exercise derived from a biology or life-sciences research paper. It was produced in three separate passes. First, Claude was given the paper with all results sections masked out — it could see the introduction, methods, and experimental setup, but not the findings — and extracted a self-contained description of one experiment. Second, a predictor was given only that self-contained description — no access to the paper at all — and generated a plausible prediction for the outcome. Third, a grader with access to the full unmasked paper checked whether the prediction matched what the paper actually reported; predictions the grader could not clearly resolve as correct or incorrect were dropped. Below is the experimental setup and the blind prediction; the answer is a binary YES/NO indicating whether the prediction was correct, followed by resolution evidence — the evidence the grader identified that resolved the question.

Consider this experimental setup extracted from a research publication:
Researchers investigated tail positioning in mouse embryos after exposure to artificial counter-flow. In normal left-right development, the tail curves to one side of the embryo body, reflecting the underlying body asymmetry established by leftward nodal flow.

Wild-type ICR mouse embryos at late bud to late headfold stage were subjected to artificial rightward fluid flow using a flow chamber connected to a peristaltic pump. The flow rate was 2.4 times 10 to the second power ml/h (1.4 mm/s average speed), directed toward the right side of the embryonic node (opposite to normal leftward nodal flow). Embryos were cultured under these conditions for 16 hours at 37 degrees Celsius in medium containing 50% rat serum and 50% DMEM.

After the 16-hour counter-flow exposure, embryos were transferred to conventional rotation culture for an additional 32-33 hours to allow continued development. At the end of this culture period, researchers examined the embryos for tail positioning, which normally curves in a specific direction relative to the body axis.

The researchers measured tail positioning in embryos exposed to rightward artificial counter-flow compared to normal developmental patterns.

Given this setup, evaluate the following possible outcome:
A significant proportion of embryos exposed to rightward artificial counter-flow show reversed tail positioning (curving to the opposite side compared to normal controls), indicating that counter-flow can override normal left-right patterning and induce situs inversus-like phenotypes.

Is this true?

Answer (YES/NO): YES